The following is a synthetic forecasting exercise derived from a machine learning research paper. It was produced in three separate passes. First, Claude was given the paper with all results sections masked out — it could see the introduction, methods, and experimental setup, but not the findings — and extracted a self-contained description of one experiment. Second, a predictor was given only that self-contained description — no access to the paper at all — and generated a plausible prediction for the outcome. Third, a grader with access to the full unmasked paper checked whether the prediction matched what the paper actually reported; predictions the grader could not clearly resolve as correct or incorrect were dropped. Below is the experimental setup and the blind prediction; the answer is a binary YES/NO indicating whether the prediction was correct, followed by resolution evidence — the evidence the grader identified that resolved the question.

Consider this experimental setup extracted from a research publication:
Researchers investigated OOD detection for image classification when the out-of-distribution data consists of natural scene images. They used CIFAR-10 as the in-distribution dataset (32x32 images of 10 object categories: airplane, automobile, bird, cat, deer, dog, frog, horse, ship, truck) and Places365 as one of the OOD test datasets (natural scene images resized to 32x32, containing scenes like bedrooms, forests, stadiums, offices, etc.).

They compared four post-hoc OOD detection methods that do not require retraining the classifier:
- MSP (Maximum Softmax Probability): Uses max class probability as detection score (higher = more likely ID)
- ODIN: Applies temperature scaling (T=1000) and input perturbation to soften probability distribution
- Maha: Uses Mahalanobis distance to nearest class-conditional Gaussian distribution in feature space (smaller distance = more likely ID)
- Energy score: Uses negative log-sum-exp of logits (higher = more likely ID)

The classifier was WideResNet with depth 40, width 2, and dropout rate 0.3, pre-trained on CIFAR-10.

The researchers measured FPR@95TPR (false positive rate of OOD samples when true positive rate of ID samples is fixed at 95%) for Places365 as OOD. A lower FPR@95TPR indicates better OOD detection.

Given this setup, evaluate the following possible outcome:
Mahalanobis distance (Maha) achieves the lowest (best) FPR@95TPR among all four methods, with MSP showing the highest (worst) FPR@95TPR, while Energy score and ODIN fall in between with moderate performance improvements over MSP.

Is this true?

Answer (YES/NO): NO